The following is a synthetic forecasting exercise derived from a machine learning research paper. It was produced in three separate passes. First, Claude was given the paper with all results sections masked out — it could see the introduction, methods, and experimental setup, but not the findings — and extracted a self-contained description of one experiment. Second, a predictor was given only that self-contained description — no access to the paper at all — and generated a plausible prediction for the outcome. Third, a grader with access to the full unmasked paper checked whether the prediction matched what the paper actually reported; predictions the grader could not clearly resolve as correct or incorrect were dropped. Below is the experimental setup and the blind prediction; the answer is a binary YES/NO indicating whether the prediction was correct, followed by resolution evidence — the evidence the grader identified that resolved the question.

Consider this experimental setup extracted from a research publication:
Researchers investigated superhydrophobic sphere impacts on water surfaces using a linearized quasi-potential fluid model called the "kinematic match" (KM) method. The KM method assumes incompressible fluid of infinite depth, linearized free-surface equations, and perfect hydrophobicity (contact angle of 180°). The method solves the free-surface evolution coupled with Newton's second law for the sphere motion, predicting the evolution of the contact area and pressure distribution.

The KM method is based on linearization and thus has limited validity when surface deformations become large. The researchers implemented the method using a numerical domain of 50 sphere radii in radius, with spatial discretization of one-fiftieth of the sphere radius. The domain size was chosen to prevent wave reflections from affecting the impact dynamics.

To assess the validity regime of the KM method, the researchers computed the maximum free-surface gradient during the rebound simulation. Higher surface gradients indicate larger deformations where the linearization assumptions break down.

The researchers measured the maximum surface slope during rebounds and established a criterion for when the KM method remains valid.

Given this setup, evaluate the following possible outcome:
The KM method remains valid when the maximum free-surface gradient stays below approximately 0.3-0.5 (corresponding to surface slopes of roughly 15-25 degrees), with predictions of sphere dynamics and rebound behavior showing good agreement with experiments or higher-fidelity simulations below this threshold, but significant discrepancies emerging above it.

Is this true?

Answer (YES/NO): NO